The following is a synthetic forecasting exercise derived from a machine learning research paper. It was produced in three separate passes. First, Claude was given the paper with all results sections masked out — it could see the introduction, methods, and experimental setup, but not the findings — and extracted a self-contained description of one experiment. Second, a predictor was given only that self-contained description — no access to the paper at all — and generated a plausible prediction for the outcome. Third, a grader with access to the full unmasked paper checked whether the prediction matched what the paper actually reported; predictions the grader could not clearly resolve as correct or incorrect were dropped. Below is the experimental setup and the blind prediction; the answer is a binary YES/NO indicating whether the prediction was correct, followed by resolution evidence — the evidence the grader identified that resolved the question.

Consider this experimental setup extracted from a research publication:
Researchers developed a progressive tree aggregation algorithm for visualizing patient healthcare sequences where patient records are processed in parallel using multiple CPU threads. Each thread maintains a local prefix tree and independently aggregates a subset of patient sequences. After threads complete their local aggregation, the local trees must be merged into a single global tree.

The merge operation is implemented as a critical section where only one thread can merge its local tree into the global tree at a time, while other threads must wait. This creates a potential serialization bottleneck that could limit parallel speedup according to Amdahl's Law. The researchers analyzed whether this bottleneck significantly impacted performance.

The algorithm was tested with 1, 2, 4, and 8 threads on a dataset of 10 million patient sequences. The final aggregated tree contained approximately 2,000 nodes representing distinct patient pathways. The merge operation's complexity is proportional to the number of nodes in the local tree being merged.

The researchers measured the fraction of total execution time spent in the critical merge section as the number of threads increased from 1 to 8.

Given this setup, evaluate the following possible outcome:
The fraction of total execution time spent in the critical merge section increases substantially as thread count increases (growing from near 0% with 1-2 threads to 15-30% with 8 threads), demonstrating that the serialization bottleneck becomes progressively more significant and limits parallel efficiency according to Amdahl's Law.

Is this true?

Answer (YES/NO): NO